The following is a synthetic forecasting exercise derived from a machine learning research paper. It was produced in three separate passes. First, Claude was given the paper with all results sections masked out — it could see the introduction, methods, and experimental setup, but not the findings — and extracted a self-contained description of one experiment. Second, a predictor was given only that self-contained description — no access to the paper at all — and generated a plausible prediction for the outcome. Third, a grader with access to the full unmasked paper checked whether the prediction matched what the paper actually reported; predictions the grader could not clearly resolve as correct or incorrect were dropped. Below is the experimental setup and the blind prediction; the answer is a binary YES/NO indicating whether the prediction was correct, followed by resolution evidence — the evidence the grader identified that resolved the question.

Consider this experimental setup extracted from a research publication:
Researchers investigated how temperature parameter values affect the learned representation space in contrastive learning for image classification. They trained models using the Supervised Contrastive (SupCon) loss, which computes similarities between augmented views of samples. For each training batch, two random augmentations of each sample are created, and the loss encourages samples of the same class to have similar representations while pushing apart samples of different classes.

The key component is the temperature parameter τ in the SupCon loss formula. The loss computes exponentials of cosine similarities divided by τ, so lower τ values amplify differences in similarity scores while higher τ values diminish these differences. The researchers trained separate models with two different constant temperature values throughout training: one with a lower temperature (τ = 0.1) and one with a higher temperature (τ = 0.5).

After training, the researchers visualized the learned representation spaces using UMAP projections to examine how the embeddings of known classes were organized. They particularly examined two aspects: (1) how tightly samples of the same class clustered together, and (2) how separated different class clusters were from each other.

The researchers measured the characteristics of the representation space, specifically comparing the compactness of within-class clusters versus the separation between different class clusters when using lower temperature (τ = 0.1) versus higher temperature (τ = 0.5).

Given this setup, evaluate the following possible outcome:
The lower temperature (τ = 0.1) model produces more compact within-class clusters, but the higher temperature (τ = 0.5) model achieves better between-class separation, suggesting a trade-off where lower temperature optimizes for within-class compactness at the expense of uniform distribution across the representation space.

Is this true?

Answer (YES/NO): NO